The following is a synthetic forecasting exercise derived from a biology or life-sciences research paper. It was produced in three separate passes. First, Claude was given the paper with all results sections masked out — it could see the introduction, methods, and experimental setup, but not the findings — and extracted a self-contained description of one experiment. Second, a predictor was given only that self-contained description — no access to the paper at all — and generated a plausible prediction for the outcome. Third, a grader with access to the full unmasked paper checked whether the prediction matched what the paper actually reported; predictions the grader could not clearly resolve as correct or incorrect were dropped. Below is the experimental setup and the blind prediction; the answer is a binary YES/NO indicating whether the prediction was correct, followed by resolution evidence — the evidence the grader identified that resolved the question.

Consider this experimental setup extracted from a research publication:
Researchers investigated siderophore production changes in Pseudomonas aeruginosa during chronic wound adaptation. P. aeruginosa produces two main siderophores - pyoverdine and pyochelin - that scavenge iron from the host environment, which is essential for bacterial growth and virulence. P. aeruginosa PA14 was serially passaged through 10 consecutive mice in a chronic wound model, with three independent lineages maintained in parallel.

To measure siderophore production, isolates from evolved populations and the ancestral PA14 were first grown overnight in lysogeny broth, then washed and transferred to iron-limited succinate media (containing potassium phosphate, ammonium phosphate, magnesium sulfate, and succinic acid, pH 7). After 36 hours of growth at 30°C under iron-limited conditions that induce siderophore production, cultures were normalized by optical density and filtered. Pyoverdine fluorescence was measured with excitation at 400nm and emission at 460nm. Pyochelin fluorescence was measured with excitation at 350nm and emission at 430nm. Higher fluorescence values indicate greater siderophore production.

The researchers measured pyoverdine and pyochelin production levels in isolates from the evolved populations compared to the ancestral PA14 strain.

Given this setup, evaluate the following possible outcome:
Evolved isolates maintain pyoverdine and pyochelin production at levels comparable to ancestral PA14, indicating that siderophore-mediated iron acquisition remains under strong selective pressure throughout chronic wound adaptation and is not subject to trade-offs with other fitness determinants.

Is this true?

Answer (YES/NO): YES